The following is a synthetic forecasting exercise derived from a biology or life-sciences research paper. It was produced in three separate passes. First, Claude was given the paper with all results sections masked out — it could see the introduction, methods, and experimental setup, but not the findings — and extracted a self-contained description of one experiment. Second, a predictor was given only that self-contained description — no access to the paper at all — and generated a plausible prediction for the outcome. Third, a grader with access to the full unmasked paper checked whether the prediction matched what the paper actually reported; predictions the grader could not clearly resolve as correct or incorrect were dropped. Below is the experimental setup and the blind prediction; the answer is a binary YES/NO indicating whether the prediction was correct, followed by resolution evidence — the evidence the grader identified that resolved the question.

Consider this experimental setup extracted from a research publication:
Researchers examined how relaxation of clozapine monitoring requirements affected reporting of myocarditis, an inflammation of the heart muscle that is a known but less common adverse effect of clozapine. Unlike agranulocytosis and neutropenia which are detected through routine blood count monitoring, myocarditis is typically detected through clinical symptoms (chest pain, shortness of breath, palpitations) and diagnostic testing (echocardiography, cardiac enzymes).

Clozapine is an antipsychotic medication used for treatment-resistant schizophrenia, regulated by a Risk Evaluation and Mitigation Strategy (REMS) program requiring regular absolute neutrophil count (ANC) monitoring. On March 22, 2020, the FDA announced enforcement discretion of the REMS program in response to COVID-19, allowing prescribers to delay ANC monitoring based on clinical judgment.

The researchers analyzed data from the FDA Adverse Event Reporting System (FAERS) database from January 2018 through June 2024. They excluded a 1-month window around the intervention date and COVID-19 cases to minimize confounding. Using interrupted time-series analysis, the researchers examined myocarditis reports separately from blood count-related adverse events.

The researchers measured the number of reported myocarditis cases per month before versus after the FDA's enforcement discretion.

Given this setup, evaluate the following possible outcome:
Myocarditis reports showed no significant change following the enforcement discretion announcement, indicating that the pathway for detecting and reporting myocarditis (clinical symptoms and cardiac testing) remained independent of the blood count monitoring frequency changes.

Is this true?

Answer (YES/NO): NO